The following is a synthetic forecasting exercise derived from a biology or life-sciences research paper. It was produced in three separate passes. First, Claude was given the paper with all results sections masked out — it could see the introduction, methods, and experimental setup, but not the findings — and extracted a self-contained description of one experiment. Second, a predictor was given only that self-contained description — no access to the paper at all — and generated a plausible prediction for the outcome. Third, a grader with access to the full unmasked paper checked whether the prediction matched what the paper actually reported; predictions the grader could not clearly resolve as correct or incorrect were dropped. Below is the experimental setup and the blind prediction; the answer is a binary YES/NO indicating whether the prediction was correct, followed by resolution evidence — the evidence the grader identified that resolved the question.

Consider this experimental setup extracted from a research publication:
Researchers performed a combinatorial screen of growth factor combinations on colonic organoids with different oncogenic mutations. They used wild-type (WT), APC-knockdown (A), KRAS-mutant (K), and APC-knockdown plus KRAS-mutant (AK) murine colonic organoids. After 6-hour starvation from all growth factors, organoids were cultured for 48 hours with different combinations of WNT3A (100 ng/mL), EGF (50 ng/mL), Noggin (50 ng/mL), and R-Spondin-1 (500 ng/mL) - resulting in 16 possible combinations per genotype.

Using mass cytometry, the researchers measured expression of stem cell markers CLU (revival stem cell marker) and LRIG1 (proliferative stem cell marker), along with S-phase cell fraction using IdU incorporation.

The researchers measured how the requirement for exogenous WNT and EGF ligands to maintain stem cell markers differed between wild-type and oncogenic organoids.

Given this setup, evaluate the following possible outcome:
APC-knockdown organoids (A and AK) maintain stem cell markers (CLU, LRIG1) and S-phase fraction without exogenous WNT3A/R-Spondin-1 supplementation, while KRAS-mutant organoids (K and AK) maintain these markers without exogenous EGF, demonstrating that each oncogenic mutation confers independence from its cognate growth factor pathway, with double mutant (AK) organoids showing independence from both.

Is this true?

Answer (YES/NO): NO